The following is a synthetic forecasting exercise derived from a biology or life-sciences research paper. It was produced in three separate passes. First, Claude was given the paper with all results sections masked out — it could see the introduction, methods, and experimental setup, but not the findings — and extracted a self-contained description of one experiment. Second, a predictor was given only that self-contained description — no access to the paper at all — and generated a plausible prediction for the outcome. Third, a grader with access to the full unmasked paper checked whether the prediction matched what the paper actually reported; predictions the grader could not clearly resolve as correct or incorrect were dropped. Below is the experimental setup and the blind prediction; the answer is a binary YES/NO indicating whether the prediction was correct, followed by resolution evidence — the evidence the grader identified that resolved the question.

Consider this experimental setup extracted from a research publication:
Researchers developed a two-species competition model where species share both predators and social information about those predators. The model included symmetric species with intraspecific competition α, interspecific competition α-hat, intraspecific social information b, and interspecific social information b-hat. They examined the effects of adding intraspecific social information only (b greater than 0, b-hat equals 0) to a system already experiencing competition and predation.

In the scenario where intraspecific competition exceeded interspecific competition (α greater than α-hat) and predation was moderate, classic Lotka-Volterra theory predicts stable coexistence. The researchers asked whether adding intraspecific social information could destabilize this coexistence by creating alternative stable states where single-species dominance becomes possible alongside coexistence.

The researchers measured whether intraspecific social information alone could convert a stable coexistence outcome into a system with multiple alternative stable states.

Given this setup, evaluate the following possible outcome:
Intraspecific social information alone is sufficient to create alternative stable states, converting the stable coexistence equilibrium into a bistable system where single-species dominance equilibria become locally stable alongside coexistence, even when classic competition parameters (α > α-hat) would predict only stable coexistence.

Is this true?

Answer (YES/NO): NO